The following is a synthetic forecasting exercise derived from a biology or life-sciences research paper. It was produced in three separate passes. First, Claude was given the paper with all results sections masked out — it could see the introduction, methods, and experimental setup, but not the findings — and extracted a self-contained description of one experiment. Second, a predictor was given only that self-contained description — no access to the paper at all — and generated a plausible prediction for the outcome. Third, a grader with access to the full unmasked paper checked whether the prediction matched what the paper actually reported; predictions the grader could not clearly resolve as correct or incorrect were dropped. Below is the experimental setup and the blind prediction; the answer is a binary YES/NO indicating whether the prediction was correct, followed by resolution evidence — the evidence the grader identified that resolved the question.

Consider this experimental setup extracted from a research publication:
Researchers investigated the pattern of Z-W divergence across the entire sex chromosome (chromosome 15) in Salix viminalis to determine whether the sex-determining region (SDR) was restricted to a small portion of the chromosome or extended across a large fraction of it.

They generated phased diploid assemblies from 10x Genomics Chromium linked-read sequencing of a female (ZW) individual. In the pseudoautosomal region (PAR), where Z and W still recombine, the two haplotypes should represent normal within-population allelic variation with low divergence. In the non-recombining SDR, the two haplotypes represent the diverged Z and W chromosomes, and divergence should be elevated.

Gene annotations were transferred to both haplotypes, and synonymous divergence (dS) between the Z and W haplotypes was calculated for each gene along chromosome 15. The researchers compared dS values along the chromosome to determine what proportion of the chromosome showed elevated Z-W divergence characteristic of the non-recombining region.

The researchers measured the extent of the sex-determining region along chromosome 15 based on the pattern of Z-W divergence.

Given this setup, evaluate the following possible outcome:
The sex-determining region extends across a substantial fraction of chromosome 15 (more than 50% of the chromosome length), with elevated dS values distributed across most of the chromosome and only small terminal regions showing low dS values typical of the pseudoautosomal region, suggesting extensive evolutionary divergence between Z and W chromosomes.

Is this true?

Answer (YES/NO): NO